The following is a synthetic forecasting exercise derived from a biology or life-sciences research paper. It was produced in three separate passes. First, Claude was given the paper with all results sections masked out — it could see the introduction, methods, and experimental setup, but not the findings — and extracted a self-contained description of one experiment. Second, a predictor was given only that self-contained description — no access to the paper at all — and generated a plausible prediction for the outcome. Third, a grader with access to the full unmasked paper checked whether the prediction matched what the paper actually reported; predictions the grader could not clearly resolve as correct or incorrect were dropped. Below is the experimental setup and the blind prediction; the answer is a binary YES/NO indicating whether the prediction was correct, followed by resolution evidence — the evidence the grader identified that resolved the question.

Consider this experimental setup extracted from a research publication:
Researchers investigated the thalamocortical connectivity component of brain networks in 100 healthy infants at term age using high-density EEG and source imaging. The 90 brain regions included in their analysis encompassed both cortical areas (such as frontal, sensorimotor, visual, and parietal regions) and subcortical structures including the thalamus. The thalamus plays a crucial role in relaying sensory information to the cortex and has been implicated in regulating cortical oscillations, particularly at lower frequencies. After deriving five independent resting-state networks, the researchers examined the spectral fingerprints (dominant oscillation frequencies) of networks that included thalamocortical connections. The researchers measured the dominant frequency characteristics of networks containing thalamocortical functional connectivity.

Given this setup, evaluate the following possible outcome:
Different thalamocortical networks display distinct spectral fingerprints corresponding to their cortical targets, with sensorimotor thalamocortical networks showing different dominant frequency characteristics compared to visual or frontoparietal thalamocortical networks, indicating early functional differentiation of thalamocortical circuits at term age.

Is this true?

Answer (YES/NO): YES